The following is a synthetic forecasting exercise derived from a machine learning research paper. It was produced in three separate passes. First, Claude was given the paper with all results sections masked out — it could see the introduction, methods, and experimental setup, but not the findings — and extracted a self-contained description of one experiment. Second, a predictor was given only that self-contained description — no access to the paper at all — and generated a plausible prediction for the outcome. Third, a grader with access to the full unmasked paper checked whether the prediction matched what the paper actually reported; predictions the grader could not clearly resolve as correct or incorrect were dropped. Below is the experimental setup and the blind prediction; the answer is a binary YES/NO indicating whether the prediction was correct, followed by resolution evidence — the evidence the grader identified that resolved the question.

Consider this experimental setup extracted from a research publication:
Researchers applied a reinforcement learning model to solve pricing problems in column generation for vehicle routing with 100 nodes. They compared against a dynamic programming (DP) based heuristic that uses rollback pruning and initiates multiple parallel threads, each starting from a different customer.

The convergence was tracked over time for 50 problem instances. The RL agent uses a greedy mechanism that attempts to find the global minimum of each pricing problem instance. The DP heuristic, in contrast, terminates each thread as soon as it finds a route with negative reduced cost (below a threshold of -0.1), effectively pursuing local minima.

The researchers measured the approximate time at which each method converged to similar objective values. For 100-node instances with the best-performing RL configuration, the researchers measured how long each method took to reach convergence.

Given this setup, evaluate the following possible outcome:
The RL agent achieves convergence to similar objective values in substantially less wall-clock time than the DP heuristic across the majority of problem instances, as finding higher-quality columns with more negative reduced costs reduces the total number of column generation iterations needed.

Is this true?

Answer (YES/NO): YES